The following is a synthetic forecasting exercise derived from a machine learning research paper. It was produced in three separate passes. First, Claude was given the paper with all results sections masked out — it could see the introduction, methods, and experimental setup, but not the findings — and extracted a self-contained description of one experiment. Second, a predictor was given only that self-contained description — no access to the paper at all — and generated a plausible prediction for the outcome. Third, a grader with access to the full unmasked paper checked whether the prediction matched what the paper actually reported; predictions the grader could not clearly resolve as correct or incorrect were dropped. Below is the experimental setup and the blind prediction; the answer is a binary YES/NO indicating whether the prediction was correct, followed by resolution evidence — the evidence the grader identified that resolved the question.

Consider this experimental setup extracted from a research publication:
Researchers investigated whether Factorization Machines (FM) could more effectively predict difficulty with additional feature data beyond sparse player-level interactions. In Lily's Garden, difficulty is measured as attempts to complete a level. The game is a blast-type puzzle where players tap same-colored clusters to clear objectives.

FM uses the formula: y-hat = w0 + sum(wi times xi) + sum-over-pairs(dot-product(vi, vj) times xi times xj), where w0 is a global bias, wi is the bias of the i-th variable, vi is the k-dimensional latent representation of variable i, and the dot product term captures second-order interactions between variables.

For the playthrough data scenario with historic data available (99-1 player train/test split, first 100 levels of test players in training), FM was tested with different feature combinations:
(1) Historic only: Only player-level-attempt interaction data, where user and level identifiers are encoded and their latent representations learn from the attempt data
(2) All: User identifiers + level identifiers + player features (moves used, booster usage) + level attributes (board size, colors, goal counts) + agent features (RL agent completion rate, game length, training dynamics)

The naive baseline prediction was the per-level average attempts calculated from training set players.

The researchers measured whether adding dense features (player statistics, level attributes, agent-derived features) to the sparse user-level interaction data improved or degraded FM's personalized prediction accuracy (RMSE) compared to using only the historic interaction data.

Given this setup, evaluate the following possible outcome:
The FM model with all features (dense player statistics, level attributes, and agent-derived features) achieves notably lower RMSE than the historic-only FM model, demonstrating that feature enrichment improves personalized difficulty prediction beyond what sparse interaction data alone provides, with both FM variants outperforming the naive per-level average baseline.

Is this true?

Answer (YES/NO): NO